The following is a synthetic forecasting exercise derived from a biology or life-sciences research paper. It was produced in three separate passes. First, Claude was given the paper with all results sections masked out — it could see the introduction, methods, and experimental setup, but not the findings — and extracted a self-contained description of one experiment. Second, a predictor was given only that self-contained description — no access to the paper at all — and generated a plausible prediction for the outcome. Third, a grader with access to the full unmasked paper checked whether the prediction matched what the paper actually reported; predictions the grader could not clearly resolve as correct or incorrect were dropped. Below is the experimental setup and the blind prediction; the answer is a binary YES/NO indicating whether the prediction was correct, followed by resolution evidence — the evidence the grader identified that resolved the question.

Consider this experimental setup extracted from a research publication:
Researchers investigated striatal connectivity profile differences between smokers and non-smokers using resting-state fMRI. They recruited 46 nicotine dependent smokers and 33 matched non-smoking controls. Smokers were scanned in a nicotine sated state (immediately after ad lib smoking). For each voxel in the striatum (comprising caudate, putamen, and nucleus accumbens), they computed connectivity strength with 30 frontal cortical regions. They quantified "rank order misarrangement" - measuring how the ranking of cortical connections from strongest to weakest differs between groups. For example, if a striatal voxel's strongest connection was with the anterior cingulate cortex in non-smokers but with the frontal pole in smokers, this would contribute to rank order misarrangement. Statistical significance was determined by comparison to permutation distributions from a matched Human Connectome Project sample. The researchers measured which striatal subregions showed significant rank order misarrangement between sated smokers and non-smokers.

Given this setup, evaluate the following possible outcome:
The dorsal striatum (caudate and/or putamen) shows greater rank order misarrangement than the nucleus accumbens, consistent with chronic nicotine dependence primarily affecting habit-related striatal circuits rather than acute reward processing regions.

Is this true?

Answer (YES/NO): YES